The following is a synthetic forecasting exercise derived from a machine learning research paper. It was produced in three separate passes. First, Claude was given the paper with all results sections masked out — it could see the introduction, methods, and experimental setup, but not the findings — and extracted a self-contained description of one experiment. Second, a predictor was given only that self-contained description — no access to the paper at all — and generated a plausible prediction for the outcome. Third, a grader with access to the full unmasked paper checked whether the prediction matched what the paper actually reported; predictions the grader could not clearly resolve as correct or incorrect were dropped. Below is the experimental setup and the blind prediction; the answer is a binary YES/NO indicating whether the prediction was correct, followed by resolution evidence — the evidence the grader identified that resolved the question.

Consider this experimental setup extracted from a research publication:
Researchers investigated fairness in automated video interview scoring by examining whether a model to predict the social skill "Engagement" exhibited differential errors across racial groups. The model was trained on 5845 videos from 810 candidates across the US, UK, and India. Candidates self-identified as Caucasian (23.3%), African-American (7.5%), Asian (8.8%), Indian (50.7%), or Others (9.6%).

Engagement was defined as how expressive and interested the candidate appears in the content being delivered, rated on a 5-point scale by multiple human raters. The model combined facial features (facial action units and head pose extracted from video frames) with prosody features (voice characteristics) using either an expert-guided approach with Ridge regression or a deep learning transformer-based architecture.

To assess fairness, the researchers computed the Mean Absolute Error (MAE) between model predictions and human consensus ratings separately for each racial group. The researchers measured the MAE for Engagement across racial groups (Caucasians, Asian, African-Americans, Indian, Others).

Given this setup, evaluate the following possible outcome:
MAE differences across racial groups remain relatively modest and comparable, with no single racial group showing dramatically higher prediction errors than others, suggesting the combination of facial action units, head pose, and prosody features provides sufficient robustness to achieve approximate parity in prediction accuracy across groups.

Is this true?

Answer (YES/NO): YES